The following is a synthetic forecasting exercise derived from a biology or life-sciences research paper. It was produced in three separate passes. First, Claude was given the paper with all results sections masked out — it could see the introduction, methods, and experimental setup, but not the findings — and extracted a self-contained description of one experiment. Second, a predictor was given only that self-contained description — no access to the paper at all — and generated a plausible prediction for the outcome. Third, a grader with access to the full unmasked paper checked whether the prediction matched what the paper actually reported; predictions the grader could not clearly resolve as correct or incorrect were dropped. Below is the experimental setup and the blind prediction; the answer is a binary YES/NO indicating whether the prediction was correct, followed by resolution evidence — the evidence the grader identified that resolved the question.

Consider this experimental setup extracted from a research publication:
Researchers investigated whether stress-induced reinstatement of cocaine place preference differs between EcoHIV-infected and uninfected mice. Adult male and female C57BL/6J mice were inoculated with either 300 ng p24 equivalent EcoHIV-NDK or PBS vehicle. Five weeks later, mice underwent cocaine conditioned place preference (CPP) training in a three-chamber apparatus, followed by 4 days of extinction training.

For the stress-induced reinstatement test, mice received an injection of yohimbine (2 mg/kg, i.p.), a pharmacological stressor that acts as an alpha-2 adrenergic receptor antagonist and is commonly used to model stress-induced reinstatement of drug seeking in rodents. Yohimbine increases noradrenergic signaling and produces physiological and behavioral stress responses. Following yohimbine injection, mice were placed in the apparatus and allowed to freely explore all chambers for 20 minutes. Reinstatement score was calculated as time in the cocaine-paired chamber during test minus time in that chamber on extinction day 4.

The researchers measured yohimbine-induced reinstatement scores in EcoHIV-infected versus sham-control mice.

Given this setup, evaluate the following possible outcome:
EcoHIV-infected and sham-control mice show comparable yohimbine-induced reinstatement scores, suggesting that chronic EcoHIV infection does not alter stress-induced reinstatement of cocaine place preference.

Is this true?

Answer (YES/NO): YES